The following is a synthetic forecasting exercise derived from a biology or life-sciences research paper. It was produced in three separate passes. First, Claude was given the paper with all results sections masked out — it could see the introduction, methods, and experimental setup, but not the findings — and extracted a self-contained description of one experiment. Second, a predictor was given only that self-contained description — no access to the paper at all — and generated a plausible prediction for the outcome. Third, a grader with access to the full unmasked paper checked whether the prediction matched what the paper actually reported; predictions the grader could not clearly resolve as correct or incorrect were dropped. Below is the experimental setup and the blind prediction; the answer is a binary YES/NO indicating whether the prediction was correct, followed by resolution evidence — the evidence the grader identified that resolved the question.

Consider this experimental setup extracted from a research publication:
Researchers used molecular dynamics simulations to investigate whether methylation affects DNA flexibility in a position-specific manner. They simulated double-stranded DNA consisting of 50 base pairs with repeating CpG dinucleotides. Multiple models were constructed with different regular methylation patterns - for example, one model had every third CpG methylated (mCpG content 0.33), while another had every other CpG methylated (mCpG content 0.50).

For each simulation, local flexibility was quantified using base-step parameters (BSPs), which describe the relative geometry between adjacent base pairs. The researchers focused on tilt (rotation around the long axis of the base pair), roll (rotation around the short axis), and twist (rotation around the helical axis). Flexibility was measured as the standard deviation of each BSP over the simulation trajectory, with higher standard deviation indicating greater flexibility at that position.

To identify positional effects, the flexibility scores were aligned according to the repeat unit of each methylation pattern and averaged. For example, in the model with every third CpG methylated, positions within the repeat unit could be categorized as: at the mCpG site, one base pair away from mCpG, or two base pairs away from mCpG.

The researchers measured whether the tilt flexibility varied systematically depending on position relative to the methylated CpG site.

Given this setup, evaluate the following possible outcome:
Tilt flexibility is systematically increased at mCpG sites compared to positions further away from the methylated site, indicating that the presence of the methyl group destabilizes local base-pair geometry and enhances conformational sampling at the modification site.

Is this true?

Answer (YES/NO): NO